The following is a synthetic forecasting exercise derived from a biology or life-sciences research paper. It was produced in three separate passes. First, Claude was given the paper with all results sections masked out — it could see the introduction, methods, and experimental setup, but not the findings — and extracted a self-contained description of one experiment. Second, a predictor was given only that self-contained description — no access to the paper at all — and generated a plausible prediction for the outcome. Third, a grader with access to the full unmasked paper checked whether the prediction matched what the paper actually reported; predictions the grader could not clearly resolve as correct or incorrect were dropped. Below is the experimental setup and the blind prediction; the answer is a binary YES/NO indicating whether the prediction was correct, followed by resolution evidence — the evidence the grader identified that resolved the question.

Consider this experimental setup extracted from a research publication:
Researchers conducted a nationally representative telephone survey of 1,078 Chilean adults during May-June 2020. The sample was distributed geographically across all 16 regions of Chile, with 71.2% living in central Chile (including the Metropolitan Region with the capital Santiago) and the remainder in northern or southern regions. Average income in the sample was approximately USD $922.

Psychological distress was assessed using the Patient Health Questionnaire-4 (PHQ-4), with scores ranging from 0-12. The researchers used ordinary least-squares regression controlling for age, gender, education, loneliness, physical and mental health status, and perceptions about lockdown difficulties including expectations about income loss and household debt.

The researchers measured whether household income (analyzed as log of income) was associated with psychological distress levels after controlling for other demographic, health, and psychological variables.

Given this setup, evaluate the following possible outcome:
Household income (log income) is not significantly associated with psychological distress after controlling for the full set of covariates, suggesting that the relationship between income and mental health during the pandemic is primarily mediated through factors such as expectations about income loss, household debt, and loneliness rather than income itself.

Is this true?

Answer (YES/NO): YES